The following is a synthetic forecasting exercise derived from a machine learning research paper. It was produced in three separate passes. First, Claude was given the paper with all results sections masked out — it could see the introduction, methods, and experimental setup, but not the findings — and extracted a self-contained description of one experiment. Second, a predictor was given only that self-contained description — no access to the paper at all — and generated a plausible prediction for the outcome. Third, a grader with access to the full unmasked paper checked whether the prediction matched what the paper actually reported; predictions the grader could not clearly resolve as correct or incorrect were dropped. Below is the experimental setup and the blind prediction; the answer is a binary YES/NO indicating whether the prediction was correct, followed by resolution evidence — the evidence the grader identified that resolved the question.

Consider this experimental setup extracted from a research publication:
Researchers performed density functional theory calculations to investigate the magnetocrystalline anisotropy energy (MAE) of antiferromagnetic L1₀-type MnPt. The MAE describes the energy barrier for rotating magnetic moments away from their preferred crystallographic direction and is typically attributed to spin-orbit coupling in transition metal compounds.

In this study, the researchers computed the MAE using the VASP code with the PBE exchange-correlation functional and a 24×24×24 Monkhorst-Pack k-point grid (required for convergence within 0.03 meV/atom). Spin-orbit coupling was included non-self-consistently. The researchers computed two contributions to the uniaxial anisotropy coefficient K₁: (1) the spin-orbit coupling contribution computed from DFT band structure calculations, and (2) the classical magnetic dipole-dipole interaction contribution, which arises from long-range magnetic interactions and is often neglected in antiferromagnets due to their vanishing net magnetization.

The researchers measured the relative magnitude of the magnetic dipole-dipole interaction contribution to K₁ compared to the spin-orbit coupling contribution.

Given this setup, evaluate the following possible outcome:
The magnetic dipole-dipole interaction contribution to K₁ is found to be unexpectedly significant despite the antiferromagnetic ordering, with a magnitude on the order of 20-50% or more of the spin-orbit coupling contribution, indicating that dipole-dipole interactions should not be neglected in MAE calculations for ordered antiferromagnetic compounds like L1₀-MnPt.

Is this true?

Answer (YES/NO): YES